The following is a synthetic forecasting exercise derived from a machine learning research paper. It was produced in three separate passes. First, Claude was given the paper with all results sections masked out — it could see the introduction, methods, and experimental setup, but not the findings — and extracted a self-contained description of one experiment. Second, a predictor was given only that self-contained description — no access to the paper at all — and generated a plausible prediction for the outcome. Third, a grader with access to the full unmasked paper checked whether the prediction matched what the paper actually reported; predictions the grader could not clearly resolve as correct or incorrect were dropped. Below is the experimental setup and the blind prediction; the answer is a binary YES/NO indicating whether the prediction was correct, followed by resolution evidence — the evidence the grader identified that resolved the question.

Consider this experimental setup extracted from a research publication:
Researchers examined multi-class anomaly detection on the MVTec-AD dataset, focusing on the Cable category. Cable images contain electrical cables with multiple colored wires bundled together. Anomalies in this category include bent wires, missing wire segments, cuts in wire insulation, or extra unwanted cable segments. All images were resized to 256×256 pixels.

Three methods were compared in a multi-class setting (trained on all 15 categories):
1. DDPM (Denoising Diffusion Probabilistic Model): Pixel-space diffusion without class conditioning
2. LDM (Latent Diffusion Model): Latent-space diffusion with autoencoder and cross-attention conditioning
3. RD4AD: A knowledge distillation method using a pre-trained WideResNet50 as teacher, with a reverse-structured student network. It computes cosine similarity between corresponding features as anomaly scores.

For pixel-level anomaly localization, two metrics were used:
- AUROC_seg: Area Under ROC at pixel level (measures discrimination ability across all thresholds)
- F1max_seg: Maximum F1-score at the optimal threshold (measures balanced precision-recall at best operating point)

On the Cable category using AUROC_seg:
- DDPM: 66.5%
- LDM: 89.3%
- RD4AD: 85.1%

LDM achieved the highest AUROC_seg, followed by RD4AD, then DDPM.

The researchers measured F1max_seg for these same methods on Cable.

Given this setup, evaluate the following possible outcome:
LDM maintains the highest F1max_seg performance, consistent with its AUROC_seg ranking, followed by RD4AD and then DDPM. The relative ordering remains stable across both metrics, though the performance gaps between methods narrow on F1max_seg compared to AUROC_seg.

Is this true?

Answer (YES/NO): NO